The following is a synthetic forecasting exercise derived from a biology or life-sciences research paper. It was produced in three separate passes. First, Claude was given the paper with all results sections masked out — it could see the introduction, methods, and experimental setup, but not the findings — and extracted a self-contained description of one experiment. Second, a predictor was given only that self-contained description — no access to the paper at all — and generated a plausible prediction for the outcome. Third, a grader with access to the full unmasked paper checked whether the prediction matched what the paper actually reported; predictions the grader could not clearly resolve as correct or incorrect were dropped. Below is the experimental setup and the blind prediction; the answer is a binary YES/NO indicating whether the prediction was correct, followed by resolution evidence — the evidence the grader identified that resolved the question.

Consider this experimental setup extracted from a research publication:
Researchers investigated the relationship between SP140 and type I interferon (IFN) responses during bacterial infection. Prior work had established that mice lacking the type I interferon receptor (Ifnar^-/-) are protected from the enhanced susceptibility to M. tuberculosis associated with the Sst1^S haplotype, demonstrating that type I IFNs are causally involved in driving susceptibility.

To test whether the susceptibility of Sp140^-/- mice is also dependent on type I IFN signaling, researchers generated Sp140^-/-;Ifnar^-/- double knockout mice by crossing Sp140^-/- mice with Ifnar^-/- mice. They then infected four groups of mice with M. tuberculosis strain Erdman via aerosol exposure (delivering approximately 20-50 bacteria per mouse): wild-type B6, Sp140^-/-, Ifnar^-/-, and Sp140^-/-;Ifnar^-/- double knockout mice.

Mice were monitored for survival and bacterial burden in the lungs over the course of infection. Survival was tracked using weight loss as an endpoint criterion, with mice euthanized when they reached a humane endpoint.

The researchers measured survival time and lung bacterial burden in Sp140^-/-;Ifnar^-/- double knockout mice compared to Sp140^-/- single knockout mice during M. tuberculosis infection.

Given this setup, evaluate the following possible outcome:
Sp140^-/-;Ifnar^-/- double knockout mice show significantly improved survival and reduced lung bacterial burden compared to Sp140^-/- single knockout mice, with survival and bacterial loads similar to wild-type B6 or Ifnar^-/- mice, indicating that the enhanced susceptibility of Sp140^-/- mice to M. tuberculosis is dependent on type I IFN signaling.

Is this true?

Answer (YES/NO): YES